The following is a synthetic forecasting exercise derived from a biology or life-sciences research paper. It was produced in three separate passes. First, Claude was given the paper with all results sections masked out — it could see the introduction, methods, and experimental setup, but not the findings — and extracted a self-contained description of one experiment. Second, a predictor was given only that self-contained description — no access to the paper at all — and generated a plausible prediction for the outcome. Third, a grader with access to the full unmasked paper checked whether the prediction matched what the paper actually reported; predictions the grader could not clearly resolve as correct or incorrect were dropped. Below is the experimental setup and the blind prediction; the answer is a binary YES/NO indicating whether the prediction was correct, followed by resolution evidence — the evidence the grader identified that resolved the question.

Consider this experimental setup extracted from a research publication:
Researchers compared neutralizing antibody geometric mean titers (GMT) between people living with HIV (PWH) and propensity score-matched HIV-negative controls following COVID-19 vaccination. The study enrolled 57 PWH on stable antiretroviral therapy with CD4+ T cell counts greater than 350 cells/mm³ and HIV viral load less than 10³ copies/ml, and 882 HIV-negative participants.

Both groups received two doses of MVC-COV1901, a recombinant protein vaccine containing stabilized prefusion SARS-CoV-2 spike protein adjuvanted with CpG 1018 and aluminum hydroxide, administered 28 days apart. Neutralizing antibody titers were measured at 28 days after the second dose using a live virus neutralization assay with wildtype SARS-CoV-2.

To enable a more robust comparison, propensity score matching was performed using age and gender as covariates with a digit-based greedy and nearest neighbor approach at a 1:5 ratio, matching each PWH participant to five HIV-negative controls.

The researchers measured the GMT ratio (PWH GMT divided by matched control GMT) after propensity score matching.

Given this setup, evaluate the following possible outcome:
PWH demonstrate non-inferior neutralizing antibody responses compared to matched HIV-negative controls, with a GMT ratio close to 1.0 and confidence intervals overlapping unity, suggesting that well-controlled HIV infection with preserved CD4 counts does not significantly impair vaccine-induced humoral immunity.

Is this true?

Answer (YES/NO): NO